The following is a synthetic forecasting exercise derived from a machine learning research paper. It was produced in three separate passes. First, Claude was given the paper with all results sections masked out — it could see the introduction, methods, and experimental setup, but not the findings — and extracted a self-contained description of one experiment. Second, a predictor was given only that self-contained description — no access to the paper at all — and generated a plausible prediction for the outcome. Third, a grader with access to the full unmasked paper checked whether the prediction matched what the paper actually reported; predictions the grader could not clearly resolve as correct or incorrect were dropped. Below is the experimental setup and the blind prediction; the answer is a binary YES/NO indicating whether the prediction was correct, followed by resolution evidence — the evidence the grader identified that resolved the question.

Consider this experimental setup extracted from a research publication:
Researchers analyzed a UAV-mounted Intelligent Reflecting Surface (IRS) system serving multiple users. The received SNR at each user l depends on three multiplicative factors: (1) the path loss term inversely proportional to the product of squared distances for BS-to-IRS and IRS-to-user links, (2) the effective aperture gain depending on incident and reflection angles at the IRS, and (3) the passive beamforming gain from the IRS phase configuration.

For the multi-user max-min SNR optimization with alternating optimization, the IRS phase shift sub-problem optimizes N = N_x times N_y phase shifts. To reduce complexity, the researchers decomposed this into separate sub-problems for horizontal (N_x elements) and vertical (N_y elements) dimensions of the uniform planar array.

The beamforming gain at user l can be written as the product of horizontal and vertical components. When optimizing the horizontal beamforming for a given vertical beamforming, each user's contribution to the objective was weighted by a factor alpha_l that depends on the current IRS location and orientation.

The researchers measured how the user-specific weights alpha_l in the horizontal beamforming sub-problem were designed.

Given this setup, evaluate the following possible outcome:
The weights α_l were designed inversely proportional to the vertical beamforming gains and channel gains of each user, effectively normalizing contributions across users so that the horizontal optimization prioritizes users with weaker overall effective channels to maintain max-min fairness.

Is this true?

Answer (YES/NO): NO